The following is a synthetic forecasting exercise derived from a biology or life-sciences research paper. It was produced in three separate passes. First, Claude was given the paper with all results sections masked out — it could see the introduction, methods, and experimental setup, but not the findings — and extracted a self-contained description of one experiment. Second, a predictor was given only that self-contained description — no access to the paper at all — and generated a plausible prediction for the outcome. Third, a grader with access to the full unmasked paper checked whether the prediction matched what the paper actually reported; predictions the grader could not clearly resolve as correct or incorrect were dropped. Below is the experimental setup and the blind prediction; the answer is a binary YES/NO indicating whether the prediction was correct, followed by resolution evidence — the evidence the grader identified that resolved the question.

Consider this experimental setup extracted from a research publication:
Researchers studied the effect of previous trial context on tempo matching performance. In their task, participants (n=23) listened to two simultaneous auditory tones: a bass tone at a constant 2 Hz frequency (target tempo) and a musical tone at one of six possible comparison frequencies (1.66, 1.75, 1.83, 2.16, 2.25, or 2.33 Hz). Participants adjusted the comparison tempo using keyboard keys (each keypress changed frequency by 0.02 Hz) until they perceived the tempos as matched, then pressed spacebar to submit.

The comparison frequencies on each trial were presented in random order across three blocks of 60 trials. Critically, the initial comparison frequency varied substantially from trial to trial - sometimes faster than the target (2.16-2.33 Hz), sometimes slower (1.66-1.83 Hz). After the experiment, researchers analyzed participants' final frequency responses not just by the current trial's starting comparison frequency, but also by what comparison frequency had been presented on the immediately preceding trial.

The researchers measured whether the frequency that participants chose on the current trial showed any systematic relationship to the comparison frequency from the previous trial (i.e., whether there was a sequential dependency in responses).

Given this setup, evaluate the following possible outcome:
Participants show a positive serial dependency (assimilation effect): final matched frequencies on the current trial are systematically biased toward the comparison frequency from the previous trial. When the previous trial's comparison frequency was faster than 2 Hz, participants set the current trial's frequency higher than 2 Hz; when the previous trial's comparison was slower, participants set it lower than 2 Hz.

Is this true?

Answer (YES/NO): NO